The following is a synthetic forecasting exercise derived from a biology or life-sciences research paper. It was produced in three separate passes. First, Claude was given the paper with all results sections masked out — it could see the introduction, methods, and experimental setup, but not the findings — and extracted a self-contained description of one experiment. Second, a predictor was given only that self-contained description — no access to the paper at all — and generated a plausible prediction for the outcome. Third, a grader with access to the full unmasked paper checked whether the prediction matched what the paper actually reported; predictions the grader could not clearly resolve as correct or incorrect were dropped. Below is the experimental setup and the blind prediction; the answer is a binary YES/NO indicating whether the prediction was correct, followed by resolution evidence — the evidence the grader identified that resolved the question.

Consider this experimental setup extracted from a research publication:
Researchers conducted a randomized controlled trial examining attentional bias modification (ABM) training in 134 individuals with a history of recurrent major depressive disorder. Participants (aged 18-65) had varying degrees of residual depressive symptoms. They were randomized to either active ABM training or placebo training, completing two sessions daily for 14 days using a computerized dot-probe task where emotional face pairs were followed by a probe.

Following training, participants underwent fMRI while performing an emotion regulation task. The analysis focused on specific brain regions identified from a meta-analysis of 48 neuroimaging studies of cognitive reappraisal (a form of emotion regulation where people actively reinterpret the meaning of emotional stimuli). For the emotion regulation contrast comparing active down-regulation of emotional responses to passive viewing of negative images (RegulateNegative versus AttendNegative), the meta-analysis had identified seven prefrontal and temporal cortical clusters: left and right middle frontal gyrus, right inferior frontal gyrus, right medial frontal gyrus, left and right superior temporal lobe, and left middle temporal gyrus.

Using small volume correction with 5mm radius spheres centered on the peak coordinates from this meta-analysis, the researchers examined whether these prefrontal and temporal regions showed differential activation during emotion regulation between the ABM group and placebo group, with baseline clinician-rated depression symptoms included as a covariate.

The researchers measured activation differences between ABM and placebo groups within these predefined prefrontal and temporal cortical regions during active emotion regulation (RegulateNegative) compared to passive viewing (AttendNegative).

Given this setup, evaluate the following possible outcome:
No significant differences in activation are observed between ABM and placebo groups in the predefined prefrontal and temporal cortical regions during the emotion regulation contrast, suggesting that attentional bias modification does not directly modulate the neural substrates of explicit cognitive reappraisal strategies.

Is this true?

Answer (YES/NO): YES